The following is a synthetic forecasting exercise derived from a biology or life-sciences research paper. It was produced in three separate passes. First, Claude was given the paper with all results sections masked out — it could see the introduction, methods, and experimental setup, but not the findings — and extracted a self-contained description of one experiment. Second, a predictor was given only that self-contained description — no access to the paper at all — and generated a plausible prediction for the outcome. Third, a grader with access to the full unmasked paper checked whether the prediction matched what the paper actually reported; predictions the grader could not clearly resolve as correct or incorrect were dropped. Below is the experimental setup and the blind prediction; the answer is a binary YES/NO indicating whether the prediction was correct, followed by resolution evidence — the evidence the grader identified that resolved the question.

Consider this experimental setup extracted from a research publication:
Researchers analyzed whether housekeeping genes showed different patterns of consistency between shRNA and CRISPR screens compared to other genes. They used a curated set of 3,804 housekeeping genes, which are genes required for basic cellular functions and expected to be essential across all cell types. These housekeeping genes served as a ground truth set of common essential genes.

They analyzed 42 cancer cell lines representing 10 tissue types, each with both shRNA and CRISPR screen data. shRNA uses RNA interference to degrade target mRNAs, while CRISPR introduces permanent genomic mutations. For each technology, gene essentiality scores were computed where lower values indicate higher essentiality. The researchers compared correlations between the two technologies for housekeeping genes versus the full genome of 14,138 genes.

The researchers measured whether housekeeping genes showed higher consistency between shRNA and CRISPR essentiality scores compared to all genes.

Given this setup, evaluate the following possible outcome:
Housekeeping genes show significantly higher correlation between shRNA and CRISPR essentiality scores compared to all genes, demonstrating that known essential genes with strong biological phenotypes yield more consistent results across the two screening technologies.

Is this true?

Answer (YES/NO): NO